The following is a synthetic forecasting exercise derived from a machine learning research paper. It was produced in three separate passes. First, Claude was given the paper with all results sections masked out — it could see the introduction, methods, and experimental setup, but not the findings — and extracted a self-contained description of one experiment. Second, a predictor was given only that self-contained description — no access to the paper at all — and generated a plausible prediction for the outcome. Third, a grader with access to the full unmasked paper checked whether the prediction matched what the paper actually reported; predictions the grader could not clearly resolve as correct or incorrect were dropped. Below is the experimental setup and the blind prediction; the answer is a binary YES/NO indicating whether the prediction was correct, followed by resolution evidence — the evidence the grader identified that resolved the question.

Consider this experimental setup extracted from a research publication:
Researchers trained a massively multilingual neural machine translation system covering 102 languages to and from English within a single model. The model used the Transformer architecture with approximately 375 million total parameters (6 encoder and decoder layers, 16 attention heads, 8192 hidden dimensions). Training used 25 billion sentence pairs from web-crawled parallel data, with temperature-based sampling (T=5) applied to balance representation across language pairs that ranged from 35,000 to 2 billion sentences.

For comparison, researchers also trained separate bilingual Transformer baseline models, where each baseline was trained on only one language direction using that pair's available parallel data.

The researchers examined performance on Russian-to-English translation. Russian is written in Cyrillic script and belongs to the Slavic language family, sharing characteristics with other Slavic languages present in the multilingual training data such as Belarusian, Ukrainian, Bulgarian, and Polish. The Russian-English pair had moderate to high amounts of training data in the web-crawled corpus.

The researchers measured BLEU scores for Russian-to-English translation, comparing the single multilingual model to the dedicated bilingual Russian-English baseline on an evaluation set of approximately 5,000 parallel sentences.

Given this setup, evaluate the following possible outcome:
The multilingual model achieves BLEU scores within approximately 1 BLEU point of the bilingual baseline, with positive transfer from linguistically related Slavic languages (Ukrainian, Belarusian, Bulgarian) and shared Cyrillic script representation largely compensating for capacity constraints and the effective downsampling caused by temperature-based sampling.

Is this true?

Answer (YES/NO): YES